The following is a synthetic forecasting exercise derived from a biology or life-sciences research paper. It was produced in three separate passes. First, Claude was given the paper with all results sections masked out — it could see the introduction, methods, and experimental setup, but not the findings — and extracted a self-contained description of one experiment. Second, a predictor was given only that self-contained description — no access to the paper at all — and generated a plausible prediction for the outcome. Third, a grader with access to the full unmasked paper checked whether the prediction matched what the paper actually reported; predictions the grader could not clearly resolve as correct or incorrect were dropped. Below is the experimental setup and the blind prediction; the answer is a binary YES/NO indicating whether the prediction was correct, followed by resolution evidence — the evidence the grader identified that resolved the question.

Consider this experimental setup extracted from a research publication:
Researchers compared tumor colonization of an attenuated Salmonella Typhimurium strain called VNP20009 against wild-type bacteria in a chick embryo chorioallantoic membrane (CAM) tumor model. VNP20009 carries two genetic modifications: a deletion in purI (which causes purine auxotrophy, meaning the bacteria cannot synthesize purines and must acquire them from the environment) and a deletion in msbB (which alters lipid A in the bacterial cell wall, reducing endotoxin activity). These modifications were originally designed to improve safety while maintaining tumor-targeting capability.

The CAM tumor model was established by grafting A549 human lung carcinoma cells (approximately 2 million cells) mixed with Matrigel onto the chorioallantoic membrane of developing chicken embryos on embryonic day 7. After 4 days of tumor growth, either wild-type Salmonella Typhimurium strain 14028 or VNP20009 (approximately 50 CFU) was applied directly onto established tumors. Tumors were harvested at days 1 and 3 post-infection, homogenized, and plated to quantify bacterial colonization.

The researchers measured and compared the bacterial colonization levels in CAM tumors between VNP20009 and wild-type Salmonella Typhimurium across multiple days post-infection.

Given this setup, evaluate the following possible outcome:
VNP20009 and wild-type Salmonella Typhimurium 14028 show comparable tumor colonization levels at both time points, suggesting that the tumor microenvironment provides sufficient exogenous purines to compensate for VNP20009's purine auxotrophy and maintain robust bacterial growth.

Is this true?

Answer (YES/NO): NO